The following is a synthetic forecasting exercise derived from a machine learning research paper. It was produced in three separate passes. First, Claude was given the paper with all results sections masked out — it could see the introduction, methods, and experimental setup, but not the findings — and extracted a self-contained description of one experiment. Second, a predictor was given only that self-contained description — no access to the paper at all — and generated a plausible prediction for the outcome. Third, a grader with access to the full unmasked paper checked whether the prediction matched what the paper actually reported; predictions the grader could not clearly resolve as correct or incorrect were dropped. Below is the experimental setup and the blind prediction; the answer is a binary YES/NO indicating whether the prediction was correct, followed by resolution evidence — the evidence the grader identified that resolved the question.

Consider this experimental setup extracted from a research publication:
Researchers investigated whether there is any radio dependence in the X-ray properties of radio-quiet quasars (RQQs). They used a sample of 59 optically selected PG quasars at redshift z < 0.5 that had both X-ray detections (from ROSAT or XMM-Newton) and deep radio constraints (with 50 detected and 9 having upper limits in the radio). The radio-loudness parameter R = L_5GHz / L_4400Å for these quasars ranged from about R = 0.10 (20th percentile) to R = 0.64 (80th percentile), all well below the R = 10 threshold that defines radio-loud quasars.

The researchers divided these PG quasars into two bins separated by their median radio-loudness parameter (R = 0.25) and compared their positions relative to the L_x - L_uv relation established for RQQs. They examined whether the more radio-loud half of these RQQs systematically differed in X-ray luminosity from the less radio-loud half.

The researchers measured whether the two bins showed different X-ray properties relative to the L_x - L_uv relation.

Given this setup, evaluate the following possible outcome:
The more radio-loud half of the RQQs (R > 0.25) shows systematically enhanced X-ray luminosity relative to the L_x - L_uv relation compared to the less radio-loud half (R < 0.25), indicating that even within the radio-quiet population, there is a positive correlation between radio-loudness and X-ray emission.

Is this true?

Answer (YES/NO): NO